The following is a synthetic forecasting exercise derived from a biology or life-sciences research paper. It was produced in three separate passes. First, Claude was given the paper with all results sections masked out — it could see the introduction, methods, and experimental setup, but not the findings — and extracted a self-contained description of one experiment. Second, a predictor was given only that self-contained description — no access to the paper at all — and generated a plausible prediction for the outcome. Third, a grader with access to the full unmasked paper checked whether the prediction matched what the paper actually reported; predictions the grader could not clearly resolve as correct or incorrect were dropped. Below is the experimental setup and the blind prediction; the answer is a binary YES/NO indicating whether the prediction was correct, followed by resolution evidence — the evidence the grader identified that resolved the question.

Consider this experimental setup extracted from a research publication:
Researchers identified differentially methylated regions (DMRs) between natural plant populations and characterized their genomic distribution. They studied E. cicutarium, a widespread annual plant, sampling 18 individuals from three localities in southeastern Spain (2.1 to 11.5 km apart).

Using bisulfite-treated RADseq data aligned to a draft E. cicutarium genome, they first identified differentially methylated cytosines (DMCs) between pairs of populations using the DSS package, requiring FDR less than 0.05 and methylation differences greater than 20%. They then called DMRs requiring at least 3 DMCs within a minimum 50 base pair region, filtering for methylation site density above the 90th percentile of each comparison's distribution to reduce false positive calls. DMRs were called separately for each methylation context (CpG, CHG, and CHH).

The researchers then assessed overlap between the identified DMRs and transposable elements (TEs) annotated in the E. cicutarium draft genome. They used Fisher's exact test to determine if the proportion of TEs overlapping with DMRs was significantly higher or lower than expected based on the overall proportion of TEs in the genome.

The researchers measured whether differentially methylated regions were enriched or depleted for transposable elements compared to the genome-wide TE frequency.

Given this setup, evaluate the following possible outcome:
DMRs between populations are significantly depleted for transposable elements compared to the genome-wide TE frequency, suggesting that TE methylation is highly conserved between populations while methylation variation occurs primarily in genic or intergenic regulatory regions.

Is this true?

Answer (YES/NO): NO